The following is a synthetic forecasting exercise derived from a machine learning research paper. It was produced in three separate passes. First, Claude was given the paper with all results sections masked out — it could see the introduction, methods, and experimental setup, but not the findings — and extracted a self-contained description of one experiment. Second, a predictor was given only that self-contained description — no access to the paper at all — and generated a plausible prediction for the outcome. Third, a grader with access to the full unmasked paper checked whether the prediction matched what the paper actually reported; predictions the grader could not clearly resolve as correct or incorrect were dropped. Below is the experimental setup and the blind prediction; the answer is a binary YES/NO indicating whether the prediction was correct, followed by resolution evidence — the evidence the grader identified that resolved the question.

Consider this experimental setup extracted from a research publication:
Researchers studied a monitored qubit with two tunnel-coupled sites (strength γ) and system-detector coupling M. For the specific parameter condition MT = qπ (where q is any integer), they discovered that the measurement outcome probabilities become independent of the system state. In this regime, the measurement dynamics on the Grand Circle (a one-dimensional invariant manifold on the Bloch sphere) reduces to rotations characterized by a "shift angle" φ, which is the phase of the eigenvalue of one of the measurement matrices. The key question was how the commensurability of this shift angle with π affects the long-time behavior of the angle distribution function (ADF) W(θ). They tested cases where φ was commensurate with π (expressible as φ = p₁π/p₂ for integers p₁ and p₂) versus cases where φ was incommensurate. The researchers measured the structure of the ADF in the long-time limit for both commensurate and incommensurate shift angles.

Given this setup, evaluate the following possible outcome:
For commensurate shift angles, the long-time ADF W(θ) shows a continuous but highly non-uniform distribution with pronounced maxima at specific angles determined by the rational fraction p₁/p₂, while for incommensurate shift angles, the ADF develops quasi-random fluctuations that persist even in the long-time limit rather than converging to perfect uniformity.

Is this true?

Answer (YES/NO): NO